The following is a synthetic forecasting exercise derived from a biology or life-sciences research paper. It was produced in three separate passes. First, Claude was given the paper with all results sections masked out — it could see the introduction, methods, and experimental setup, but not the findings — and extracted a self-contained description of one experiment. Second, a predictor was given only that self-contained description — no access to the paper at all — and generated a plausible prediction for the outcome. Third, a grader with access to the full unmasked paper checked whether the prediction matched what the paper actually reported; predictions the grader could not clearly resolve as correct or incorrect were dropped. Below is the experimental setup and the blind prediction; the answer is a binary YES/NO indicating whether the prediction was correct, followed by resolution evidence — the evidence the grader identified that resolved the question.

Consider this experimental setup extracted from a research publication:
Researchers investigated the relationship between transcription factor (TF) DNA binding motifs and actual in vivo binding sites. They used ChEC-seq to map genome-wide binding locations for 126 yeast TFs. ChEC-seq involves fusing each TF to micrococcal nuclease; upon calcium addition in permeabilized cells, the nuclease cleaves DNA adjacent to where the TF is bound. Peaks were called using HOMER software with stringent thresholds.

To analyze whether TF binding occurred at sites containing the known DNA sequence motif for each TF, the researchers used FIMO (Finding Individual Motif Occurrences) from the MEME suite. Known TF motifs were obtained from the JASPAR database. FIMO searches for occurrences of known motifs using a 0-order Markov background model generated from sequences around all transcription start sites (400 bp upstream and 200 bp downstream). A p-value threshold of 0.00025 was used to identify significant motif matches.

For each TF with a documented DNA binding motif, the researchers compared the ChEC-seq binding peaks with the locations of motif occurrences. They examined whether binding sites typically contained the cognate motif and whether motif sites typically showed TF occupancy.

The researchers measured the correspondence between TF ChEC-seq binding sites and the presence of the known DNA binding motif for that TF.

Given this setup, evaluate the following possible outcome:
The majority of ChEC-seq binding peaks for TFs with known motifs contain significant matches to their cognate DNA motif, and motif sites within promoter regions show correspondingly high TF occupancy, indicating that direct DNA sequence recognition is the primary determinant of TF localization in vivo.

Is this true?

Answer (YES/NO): NO